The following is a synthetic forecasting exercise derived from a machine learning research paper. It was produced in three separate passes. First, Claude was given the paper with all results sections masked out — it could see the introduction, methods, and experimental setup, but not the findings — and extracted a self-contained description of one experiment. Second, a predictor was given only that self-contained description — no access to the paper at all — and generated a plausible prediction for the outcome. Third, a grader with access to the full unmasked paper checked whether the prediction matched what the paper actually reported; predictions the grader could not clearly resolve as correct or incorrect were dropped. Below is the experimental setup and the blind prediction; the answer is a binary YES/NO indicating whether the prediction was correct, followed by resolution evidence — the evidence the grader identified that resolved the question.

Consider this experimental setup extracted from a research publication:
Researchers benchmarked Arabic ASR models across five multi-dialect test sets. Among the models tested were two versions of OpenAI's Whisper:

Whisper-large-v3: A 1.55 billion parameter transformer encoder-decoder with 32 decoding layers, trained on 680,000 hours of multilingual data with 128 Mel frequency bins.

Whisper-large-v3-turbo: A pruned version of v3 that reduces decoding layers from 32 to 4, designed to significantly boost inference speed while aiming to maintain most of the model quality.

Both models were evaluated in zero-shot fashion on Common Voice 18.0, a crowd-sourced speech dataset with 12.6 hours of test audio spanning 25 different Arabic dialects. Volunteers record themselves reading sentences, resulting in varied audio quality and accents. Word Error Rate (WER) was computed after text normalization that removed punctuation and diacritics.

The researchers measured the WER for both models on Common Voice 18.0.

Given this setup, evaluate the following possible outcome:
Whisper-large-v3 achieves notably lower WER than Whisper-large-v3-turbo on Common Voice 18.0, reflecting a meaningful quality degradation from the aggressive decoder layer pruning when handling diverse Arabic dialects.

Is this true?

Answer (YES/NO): YES